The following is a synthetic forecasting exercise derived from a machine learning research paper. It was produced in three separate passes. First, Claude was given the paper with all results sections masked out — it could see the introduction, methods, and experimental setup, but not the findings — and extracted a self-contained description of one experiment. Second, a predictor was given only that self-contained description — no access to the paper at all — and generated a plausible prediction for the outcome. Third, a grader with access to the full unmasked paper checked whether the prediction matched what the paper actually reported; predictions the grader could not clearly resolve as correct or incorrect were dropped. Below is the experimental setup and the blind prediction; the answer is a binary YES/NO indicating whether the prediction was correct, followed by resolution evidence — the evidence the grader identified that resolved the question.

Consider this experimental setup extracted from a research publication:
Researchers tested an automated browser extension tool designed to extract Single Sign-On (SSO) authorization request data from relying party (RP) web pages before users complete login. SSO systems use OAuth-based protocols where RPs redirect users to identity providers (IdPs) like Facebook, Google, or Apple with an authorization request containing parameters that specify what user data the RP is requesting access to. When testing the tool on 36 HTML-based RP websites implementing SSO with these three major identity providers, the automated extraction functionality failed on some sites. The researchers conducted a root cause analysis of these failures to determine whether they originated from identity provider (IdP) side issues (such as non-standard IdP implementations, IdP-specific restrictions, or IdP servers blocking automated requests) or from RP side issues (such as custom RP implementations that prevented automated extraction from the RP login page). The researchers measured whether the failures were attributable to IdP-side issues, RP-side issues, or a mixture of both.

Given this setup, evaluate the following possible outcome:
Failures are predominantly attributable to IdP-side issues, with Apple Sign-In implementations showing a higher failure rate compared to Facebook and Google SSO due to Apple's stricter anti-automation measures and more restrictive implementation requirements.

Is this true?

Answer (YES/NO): NO